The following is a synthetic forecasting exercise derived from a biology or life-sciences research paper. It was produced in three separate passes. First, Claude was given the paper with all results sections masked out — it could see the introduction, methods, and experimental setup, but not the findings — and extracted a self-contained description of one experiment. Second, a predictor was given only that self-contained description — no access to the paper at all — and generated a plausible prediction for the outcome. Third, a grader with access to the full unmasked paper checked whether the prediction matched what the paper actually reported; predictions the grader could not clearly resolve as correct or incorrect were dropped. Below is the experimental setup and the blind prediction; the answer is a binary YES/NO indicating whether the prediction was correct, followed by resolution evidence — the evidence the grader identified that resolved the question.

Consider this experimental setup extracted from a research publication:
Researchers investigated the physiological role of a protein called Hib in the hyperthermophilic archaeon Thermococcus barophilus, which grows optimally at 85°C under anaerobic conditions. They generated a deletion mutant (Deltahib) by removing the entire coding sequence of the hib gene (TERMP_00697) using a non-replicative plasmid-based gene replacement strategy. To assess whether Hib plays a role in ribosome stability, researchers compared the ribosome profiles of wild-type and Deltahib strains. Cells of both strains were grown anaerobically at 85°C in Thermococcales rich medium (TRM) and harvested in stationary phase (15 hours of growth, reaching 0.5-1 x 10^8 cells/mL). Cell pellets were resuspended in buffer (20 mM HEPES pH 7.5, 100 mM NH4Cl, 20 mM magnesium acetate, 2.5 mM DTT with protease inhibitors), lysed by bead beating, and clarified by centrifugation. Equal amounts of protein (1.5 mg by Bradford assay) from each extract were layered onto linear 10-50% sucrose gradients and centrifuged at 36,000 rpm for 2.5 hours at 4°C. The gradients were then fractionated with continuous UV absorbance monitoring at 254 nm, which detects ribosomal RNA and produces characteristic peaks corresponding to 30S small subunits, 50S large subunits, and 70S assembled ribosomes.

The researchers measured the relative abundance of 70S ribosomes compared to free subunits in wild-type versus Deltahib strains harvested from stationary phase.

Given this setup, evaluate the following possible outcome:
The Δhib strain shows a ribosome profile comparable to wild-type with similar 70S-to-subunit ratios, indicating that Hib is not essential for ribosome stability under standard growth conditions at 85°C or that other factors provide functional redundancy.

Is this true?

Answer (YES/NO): NO